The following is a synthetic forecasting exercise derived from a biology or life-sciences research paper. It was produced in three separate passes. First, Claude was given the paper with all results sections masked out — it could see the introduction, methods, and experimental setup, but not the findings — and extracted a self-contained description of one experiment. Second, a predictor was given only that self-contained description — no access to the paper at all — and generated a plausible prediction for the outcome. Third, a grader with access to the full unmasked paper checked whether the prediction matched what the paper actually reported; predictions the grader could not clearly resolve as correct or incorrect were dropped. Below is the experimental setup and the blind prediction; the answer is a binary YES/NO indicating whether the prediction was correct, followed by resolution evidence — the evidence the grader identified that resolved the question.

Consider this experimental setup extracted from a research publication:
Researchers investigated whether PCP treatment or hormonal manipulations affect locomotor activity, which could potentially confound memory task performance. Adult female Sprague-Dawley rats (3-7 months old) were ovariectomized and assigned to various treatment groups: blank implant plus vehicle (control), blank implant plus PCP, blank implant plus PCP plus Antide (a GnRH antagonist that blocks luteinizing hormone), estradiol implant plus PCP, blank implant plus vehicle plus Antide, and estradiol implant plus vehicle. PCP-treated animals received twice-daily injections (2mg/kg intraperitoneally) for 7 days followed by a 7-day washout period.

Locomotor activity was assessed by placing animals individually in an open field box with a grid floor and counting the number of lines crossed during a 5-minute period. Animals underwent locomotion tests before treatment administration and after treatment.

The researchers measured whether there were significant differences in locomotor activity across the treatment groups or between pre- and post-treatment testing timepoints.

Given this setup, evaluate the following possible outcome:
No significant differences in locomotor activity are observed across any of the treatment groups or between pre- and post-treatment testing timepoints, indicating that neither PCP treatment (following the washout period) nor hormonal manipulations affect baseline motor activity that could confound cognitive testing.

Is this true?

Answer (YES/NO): YES